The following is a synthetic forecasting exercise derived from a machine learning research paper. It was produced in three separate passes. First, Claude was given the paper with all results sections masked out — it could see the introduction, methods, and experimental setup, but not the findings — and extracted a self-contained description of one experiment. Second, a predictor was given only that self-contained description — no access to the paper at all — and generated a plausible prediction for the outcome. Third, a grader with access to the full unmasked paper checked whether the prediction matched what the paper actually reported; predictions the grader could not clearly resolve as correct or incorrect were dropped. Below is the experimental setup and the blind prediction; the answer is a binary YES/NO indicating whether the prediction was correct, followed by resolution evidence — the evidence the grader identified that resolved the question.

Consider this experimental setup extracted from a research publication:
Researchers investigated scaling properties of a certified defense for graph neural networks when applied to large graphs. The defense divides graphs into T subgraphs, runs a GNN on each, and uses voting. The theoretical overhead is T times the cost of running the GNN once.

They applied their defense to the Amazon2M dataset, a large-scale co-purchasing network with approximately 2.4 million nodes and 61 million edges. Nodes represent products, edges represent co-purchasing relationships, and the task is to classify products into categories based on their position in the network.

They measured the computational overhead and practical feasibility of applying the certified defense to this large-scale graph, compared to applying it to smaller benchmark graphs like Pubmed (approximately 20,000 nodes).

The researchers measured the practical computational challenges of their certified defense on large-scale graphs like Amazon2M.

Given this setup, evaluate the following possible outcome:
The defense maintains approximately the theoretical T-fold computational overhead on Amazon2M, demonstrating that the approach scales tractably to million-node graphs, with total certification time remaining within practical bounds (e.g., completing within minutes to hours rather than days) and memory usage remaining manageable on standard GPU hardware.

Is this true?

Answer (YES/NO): YES